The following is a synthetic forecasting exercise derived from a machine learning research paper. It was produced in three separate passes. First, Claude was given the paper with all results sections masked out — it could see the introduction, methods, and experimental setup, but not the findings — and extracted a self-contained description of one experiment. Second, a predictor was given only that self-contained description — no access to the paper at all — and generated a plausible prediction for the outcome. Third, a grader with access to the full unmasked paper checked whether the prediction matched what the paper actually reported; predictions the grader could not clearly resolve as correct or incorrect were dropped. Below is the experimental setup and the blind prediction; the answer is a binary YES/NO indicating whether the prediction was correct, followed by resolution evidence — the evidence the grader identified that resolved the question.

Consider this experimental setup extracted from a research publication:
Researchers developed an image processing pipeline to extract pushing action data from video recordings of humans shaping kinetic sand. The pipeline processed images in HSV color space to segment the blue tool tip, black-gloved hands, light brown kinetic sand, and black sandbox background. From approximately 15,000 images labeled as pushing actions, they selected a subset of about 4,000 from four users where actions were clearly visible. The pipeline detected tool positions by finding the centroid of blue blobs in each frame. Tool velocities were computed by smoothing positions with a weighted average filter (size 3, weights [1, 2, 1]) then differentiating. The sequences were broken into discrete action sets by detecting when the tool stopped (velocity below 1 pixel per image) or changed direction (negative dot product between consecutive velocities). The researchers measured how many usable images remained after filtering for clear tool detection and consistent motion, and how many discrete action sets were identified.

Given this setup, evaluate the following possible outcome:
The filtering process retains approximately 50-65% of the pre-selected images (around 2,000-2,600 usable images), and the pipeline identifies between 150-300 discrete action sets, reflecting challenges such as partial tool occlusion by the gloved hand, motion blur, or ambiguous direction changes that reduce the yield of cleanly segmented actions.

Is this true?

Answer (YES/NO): NO